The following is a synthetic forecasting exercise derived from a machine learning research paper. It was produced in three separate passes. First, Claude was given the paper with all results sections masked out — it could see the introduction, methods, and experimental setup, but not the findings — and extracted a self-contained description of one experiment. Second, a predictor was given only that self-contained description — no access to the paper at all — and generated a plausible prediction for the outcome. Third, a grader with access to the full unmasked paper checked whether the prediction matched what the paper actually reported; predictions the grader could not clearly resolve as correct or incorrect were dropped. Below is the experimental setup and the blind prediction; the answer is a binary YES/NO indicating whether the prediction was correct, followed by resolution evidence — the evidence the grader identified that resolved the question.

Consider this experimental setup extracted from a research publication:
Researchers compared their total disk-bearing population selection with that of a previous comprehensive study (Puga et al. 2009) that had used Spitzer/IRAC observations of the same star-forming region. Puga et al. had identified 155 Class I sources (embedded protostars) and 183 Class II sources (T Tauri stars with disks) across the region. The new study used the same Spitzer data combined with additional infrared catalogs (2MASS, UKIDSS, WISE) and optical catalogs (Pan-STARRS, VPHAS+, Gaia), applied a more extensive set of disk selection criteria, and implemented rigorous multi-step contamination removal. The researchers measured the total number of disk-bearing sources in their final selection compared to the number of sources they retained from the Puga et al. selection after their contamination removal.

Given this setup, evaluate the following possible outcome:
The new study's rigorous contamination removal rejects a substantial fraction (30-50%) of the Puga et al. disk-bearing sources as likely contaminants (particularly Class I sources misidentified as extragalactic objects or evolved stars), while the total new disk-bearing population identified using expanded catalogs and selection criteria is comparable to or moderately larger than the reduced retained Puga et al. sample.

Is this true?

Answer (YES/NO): NO